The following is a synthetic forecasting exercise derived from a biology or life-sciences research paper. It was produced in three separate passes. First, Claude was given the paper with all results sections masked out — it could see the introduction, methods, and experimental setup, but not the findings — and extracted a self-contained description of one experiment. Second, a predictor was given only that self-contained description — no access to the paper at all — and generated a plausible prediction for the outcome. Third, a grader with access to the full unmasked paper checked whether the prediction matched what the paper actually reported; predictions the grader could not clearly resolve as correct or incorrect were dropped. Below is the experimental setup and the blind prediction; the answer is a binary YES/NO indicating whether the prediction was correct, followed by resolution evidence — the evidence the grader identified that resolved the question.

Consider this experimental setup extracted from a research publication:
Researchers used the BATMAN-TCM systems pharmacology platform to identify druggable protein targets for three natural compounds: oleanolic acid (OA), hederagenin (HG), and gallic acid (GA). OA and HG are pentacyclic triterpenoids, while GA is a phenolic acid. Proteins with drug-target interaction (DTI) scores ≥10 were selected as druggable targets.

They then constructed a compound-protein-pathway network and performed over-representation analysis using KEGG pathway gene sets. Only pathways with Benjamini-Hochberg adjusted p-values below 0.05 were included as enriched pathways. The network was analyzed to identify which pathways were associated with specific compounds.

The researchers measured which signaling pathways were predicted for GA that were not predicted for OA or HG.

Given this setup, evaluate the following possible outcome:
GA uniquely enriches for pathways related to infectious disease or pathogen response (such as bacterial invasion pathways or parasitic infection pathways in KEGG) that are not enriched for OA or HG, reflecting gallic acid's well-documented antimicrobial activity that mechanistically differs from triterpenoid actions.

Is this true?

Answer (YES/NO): NO